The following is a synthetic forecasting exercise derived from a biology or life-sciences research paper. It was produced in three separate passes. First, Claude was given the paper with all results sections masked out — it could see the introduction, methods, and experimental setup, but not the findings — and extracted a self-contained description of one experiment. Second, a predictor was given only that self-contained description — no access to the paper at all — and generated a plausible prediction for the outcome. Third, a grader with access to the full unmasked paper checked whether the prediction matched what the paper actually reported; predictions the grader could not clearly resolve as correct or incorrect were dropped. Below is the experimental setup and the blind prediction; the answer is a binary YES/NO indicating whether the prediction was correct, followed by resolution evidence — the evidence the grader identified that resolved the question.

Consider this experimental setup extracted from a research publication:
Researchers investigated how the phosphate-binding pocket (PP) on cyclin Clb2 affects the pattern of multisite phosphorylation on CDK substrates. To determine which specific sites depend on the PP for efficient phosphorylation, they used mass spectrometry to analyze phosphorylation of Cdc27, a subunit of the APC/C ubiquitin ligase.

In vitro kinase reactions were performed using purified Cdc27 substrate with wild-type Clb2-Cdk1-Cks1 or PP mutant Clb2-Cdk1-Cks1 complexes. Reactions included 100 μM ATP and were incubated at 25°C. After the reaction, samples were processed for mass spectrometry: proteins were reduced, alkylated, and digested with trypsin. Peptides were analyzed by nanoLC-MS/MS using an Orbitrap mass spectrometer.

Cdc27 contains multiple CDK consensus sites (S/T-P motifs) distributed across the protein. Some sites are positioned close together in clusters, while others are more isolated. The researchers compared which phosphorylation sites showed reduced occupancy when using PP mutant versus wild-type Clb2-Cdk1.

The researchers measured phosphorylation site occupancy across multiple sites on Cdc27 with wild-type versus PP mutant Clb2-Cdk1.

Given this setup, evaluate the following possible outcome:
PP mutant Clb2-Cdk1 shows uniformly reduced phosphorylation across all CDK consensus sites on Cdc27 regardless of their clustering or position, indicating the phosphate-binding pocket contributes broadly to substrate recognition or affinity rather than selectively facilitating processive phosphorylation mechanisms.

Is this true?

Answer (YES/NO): NO